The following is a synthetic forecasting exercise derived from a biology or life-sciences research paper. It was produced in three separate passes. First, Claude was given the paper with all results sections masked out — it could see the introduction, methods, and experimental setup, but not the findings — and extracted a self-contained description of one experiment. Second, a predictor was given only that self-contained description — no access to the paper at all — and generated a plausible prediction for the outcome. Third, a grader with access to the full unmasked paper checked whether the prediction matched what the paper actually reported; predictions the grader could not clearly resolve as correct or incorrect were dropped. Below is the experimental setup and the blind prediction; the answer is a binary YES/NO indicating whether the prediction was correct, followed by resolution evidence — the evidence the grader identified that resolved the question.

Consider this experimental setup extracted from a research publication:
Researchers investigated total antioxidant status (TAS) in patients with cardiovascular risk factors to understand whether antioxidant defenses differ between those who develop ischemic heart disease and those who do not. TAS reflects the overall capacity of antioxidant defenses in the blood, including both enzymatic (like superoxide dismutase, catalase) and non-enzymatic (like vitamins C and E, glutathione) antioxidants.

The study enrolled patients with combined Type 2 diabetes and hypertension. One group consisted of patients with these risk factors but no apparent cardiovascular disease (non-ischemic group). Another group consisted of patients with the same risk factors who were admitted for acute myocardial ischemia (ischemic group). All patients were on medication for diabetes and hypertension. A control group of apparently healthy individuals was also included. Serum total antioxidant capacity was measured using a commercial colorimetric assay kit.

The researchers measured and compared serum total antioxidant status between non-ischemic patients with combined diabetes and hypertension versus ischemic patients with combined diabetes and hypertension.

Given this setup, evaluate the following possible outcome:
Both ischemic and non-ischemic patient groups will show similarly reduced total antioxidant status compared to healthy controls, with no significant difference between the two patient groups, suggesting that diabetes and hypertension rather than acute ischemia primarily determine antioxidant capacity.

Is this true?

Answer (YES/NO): NO